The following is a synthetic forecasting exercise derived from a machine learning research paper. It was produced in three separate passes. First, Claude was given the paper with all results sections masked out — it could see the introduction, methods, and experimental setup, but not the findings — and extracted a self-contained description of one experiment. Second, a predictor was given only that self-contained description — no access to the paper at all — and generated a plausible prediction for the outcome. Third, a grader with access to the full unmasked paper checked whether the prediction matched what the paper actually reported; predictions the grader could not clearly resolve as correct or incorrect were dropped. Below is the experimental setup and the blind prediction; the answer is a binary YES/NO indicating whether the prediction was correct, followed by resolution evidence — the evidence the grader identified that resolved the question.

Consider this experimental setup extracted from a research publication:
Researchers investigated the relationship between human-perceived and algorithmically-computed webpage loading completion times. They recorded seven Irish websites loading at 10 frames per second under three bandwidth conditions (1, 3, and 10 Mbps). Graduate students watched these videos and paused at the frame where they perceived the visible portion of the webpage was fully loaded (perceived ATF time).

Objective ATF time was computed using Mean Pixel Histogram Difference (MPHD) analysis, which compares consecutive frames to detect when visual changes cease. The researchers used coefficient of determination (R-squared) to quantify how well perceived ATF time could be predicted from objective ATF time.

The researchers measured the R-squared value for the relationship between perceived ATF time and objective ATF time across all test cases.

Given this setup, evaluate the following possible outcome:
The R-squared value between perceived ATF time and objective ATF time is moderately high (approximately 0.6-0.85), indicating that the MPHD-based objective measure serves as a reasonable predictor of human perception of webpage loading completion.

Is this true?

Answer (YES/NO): YES